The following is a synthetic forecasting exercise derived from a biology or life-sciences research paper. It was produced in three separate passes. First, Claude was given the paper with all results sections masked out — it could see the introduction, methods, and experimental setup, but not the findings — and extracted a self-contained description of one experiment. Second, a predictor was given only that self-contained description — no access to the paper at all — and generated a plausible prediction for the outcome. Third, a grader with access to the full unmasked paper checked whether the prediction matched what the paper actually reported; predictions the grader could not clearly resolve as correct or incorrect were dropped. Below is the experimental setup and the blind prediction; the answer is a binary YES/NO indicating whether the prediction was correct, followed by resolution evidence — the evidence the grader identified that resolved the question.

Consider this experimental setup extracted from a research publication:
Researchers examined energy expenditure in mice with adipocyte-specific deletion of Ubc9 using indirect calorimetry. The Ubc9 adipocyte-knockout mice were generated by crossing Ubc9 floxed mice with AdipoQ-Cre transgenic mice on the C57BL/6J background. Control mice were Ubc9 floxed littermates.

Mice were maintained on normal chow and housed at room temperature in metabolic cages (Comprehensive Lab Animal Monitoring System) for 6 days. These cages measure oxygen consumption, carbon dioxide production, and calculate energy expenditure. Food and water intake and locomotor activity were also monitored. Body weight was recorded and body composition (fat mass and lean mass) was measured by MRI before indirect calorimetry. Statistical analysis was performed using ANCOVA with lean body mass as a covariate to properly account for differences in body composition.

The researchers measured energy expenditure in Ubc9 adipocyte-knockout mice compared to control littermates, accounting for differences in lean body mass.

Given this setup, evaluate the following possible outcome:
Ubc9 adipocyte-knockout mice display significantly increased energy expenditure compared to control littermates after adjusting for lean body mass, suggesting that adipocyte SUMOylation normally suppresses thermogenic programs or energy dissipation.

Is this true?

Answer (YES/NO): NO